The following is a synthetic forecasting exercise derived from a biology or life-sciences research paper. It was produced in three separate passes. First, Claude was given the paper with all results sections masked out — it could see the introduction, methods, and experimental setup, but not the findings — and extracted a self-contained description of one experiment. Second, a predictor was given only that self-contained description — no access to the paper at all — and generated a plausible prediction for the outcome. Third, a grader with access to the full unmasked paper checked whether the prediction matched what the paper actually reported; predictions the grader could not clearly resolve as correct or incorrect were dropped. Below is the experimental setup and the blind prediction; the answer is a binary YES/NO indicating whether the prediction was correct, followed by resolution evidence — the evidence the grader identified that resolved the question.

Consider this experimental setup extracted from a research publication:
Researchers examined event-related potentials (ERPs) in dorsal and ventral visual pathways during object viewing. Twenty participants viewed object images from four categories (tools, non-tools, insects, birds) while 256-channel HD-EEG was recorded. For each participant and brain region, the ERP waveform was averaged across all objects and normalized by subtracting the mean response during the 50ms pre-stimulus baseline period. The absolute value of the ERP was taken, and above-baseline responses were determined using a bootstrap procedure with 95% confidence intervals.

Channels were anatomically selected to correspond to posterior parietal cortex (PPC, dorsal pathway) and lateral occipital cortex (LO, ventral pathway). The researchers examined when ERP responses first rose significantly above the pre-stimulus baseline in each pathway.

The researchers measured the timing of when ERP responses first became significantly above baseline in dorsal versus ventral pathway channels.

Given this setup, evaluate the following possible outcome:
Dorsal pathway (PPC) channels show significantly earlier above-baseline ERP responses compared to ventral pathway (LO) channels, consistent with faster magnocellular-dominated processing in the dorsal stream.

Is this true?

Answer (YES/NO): YES